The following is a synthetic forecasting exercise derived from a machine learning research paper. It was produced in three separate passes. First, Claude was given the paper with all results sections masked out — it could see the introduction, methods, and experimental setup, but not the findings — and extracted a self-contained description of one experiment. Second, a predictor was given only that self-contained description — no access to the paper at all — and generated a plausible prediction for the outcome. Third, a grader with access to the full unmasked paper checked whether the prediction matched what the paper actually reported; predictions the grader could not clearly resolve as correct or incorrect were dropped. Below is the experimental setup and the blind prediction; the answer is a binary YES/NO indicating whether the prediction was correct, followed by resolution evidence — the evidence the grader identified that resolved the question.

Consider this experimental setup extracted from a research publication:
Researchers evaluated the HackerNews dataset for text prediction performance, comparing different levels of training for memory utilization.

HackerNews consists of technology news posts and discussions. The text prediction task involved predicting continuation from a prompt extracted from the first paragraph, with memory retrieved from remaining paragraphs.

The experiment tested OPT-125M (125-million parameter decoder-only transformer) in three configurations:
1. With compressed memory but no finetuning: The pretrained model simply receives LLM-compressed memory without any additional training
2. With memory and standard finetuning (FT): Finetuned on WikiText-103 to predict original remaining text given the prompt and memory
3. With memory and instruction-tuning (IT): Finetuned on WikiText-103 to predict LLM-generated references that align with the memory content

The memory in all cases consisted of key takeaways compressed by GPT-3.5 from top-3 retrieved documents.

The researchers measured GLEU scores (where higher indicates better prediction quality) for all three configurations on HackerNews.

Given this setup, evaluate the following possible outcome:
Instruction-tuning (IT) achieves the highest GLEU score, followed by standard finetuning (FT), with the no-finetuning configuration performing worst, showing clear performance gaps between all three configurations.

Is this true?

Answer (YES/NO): YES